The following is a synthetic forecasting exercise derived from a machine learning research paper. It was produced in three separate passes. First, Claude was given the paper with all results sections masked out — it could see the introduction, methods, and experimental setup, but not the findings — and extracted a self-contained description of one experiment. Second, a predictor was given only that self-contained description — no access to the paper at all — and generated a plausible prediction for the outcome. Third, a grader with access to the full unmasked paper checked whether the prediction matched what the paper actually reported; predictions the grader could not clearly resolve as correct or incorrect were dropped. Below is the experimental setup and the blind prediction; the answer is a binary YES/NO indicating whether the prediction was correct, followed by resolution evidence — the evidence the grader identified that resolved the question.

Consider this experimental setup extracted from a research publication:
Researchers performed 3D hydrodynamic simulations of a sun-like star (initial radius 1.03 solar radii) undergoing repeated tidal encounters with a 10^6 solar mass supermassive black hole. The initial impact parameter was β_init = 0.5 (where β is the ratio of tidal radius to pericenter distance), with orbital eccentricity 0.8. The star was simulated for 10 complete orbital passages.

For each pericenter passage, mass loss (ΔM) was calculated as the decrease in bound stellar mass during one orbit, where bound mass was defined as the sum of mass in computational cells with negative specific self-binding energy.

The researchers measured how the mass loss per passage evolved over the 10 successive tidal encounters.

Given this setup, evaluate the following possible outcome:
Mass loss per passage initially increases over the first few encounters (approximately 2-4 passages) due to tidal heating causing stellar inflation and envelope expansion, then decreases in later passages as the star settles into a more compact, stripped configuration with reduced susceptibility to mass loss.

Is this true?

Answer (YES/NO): NO